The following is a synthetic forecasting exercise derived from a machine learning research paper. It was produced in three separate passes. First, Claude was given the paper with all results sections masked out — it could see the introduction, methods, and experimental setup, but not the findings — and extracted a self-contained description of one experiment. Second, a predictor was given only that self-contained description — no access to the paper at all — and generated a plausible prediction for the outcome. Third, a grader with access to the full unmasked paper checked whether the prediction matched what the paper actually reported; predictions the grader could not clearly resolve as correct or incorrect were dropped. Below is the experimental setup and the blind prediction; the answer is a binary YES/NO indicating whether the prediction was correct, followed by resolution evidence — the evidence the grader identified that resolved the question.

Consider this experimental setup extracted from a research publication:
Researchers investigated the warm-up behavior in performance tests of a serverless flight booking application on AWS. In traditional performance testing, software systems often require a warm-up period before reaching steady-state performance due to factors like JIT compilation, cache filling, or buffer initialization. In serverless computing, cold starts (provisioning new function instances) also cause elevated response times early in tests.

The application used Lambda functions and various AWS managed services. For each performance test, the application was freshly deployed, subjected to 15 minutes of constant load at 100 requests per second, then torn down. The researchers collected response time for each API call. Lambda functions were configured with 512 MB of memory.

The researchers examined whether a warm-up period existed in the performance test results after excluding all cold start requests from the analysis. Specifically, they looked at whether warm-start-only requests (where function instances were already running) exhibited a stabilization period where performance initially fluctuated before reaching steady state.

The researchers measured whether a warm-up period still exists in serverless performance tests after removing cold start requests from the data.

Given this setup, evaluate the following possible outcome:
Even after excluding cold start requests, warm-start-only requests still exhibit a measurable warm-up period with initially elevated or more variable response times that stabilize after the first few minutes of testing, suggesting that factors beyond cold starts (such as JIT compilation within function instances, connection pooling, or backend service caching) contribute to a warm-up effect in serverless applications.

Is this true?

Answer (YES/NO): YES